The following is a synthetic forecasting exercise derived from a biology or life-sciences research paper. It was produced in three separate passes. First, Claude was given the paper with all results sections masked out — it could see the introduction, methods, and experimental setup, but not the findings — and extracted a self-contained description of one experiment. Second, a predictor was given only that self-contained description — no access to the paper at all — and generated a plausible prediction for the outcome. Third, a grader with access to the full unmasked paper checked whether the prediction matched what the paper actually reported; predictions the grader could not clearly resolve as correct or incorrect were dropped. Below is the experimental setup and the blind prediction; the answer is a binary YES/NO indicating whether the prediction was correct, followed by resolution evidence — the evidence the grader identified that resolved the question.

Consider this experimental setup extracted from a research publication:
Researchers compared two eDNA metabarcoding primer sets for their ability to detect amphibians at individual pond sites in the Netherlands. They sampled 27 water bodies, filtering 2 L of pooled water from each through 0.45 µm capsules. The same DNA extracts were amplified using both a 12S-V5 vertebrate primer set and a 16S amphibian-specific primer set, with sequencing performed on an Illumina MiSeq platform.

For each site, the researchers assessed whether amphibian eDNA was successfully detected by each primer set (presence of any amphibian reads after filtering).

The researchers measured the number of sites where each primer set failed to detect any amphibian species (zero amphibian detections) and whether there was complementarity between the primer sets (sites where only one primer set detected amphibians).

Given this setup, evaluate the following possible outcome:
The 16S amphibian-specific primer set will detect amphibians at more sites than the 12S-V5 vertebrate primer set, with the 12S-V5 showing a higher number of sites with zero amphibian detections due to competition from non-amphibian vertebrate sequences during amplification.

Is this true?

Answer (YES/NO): NO